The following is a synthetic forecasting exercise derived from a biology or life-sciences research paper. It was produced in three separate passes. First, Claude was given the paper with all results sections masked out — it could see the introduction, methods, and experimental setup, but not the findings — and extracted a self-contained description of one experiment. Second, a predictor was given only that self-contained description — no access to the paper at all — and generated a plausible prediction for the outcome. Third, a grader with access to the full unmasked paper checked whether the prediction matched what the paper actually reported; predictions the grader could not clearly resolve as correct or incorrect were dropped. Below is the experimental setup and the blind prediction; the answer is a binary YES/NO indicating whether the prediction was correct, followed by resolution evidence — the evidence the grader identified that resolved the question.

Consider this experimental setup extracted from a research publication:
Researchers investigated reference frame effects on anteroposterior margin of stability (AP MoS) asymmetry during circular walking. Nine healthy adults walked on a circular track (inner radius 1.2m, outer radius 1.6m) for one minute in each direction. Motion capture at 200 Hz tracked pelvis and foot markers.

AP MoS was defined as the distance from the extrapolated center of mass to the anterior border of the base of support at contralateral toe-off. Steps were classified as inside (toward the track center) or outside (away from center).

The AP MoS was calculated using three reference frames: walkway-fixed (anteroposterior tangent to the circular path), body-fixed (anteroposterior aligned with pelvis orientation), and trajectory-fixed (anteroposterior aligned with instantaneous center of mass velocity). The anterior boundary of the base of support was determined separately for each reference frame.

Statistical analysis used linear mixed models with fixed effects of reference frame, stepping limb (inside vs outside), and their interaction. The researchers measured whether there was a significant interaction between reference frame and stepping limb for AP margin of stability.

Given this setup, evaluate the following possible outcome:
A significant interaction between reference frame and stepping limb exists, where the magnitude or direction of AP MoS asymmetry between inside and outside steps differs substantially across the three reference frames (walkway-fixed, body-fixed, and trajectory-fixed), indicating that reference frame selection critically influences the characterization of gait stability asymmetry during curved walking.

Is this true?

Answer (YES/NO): YES